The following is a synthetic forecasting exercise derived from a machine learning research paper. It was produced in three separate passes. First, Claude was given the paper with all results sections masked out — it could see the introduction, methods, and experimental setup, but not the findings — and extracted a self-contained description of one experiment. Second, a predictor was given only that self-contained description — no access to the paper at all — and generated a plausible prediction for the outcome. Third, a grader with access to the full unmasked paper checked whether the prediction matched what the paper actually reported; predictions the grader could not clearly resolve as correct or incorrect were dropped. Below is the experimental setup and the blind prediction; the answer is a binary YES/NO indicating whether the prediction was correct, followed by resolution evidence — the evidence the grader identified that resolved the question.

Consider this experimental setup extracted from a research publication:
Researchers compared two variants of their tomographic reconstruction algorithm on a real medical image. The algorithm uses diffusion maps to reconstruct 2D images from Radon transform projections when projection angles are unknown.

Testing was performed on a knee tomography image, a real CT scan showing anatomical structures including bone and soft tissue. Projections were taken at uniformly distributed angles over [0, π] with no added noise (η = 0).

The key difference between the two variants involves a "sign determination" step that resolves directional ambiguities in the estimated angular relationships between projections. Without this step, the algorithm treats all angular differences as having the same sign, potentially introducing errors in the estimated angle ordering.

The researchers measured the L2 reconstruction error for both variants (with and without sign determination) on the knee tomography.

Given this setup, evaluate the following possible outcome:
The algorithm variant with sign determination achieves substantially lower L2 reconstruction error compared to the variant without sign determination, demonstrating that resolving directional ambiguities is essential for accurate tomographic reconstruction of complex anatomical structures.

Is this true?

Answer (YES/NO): YES